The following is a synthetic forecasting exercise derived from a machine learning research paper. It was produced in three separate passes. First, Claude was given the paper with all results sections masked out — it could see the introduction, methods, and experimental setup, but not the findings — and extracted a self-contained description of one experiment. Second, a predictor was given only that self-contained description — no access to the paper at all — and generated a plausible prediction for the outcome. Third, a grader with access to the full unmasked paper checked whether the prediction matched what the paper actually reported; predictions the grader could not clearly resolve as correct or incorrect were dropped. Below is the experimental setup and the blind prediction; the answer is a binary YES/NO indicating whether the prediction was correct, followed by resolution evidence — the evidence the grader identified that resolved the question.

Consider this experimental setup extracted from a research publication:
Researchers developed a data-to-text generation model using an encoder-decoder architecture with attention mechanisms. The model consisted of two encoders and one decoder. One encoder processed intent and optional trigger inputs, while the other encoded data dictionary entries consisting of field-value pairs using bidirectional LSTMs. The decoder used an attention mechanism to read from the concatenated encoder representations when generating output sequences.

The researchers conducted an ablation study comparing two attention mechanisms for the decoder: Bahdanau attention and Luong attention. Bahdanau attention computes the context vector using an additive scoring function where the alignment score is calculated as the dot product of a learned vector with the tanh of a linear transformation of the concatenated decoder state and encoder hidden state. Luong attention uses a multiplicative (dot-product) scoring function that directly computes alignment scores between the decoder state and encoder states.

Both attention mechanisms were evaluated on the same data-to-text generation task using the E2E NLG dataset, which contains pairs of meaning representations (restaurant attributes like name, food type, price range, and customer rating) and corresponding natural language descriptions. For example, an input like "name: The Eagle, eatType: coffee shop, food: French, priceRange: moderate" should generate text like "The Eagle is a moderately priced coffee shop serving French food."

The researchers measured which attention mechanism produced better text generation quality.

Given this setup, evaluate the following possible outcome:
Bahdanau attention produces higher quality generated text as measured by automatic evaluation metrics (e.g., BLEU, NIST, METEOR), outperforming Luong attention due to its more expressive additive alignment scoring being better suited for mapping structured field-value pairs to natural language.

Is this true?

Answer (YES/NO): YES